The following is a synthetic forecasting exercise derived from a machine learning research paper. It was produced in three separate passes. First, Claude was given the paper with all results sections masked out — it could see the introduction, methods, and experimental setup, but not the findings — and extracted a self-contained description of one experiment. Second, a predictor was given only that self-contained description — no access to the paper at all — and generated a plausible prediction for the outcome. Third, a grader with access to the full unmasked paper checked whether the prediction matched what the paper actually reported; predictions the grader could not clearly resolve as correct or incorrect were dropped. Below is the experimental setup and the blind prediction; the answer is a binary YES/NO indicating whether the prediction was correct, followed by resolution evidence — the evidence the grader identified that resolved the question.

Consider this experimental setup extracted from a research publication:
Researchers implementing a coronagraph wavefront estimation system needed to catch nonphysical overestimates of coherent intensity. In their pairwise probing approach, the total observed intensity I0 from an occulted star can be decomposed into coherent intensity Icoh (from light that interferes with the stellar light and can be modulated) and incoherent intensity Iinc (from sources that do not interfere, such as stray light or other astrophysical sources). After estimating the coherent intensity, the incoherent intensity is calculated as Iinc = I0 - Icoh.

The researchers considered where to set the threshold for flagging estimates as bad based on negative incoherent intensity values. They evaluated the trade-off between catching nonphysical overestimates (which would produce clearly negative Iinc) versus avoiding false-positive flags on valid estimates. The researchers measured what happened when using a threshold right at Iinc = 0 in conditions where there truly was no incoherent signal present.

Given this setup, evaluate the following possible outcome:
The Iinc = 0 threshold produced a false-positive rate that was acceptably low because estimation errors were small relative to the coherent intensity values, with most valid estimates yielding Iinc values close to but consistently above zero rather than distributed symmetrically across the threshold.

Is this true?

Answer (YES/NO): NO